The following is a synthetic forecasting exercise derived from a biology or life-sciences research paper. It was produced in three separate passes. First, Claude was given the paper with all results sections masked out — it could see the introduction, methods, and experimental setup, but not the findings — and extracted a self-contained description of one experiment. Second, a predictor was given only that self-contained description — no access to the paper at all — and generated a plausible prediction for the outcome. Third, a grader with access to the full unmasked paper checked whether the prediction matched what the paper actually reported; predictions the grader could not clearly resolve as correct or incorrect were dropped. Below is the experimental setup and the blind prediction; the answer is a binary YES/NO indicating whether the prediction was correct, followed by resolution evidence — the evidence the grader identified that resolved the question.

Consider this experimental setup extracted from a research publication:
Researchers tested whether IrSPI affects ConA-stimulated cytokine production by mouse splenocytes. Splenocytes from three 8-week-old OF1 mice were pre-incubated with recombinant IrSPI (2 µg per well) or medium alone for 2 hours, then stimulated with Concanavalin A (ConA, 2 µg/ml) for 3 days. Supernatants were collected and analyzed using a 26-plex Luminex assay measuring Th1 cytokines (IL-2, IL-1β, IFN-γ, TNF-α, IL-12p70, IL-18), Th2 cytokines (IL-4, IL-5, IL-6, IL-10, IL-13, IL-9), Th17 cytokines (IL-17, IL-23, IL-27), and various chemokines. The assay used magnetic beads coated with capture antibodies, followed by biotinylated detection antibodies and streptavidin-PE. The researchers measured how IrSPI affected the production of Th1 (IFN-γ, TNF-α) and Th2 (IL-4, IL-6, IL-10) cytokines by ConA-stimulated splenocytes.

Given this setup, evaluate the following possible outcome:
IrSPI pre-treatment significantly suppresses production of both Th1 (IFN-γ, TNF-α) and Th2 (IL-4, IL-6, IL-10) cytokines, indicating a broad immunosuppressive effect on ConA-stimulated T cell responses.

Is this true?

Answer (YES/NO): NO